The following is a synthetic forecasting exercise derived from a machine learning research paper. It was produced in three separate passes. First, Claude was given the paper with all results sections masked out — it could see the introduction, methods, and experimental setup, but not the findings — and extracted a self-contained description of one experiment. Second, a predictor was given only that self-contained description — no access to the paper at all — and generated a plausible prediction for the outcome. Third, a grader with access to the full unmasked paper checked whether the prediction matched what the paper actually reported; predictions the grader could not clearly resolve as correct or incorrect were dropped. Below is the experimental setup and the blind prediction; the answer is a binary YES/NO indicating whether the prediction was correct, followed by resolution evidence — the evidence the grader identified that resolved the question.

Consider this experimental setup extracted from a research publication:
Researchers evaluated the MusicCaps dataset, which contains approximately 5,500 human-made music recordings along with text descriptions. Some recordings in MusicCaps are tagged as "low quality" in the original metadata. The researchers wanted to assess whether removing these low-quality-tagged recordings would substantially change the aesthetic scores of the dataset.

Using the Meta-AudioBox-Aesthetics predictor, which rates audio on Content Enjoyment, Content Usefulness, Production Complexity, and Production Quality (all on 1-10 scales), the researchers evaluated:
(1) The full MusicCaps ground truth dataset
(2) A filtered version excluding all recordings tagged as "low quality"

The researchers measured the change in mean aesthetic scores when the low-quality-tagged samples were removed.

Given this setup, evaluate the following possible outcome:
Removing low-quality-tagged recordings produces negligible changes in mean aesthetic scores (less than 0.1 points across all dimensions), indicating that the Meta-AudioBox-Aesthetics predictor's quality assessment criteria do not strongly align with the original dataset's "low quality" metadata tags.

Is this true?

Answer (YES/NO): YES